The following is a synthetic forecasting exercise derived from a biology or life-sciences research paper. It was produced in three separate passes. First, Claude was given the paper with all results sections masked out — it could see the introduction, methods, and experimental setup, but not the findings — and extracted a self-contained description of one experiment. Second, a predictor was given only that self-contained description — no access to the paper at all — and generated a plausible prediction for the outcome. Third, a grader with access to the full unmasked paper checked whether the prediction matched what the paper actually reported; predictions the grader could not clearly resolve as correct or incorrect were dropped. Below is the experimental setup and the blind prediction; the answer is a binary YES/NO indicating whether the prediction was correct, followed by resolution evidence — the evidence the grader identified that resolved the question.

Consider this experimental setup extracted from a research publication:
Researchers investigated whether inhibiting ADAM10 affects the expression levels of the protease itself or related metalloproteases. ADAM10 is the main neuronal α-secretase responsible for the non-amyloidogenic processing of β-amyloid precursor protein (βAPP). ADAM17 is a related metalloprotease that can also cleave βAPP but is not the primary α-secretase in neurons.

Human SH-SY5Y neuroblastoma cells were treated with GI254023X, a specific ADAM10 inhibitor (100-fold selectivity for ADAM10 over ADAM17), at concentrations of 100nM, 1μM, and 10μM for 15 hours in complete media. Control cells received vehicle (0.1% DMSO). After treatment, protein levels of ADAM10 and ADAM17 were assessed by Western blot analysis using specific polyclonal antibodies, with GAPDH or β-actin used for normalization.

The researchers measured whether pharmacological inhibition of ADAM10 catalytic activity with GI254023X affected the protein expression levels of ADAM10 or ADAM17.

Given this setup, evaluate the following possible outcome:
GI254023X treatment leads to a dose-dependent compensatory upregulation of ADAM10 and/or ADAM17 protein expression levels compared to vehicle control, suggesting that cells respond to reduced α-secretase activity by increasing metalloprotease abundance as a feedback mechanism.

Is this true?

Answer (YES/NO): NO